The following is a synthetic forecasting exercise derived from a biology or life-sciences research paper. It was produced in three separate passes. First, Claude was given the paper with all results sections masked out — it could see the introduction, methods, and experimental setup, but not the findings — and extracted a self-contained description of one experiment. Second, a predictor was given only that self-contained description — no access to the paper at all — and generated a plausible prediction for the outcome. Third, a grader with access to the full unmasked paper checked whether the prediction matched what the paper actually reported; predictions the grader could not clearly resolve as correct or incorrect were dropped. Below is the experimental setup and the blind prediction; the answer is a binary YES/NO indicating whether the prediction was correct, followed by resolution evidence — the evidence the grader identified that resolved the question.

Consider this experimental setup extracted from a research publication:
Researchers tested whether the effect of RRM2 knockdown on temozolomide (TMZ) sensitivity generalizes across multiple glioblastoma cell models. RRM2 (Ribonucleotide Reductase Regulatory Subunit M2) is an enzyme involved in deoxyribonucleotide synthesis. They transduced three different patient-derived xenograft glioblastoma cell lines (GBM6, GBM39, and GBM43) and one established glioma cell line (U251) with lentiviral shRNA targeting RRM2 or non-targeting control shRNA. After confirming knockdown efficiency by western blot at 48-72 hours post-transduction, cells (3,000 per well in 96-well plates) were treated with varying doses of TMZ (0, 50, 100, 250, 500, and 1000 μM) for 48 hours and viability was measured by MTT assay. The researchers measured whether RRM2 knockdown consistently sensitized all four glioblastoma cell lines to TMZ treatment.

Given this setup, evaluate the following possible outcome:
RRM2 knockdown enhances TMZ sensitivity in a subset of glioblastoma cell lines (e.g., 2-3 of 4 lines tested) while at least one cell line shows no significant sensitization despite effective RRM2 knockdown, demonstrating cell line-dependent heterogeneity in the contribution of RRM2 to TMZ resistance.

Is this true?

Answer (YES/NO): NO